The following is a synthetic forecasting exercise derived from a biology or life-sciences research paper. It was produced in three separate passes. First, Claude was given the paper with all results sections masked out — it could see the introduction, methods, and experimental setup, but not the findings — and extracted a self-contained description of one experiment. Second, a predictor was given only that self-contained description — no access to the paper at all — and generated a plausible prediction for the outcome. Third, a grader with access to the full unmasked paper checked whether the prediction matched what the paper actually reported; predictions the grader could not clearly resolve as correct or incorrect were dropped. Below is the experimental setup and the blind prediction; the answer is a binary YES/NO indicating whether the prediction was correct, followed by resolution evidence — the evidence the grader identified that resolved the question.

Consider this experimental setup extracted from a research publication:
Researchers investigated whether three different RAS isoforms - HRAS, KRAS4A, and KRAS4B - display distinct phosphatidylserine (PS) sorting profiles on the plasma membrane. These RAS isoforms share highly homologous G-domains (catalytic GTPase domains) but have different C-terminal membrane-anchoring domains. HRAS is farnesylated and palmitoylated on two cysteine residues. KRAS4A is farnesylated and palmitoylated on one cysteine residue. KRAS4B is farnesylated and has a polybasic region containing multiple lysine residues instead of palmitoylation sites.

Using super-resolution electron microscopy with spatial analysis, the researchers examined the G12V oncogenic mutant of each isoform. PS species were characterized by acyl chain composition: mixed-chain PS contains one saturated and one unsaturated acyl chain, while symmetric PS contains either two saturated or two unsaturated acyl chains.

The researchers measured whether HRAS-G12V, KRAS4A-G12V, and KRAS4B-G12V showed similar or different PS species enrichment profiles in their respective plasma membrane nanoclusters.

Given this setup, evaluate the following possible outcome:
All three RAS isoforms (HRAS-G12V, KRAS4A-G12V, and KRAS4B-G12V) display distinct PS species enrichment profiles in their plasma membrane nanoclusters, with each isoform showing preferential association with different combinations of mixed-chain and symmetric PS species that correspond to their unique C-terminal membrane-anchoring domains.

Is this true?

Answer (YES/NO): NO